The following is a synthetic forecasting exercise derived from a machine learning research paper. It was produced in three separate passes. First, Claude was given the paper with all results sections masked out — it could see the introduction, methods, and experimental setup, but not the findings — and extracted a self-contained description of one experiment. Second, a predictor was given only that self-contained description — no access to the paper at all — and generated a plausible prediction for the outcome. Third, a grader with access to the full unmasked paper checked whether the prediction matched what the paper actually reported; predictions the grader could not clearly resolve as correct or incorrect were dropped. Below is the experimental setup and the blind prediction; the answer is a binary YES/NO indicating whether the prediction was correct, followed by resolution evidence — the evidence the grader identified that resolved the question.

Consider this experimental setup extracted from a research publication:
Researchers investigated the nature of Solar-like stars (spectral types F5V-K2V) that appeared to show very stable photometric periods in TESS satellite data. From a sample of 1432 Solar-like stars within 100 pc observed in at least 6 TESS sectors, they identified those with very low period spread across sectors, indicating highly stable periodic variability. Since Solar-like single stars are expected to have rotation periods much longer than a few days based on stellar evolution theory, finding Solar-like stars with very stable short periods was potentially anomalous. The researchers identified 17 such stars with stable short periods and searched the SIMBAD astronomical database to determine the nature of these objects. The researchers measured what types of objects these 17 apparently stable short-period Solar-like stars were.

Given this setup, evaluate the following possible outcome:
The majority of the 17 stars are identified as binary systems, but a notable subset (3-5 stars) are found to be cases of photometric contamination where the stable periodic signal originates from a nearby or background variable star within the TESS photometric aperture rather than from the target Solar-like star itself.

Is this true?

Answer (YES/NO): NO